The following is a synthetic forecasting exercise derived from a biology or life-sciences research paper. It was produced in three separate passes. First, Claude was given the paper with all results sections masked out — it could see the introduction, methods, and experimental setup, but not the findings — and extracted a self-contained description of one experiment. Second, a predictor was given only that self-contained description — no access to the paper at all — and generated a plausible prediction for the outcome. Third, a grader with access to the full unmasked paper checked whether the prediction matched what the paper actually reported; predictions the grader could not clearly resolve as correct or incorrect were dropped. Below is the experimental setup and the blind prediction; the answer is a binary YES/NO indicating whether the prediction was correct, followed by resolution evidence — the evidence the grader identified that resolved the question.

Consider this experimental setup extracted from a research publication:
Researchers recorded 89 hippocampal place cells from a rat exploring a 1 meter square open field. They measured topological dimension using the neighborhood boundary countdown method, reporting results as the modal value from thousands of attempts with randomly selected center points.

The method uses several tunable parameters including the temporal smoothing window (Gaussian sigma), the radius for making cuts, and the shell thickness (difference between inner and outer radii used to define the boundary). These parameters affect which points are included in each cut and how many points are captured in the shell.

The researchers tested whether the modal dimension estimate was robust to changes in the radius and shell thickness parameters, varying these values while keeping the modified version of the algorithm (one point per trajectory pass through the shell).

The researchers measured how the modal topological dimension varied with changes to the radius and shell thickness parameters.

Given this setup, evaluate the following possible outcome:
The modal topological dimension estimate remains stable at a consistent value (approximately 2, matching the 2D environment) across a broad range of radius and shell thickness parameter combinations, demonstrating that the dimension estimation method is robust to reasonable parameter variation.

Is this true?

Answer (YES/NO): NO